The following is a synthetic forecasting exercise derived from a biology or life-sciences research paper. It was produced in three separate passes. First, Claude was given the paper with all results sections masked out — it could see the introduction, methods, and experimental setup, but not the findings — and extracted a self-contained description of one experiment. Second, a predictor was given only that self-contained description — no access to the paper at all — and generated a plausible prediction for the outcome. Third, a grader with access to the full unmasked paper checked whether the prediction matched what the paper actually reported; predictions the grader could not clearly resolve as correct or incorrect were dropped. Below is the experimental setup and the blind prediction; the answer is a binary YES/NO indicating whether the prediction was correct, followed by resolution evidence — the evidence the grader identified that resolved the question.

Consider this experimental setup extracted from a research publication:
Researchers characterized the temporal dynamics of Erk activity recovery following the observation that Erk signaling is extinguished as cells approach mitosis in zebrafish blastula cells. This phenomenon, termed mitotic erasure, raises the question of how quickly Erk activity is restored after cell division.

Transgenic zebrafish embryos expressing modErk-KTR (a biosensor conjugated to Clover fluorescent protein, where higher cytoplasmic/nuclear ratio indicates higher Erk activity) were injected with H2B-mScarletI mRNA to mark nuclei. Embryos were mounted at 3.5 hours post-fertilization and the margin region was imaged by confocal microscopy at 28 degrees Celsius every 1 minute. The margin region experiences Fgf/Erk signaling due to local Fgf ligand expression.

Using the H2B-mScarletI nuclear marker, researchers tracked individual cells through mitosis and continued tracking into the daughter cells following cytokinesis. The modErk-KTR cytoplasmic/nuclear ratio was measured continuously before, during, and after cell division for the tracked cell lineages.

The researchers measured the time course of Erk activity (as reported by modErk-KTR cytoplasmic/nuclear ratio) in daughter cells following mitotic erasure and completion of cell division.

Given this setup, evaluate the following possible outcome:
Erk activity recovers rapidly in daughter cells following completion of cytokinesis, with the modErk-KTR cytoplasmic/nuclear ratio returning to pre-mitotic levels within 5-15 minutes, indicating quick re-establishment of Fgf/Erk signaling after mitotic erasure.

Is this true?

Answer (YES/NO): NO